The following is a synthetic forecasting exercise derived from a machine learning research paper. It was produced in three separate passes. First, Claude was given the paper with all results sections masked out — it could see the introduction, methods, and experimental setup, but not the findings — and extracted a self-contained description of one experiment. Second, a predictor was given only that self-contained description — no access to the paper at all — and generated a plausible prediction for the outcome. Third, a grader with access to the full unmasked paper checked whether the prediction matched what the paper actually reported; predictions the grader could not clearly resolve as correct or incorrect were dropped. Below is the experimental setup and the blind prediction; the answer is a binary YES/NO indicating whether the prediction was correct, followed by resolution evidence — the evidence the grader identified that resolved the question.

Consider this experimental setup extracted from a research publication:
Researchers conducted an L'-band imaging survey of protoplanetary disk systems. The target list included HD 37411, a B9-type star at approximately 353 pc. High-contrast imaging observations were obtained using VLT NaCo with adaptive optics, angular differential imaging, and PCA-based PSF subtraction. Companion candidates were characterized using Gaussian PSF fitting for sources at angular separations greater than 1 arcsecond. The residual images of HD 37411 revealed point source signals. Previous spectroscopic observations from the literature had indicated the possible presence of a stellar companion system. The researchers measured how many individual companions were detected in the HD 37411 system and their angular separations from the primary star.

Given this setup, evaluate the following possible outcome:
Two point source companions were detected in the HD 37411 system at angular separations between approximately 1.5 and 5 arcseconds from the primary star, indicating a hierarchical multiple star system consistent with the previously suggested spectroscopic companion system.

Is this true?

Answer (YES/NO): NO